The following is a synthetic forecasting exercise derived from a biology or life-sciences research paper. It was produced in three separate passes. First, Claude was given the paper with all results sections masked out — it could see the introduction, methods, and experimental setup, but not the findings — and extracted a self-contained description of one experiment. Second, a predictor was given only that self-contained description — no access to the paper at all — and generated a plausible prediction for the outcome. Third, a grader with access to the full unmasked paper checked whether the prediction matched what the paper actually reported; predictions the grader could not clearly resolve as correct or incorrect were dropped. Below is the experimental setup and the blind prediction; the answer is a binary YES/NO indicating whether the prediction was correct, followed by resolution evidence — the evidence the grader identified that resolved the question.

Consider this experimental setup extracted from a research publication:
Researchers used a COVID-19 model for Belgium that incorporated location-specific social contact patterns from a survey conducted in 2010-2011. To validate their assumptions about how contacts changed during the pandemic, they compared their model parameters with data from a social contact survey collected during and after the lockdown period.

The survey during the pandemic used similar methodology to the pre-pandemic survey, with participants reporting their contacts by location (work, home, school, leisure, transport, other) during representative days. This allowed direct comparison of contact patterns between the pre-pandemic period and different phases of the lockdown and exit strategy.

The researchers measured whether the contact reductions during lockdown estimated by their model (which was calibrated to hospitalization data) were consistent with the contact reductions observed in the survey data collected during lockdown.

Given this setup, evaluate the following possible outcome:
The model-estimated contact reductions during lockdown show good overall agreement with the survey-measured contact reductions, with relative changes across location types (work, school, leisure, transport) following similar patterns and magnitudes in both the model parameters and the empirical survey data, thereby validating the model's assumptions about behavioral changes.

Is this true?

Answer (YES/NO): NO